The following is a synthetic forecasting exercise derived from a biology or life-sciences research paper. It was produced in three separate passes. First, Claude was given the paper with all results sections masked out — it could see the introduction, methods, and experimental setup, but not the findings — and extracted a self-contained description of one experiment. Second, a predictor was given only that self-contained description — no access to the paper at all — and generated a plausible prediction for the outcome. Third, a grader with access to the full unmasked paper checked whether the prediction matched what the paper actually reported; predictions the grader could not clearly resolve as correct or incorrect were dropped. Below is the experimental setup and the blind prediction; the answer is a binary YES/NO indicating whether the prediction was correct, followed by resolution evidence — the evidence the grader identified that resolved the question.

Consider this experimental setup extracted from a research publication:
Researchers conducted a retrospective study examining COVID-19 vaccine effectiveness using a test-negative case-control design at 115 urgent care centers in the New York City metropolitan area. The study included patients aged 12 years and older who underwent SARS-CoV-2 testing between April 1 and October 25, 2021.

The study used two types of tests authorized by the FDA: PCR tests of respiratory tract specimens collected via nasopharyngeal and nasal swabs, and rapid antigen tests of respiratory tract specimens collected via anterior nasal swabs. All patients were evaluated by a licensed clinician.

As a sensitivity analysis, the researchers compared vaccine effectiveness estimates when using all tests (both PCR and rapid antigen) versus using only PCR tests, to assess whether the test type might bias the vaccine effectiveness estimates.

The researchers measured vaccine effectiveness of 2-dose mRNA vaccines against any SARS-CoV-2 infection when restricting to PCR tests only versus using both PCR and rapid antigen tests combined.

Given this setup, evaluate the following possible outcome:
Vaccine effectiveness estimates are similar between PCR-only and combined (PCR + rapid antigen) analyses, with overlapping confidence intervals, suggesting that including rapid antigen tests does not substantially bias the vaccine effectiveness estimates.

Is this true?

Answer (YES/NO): YES